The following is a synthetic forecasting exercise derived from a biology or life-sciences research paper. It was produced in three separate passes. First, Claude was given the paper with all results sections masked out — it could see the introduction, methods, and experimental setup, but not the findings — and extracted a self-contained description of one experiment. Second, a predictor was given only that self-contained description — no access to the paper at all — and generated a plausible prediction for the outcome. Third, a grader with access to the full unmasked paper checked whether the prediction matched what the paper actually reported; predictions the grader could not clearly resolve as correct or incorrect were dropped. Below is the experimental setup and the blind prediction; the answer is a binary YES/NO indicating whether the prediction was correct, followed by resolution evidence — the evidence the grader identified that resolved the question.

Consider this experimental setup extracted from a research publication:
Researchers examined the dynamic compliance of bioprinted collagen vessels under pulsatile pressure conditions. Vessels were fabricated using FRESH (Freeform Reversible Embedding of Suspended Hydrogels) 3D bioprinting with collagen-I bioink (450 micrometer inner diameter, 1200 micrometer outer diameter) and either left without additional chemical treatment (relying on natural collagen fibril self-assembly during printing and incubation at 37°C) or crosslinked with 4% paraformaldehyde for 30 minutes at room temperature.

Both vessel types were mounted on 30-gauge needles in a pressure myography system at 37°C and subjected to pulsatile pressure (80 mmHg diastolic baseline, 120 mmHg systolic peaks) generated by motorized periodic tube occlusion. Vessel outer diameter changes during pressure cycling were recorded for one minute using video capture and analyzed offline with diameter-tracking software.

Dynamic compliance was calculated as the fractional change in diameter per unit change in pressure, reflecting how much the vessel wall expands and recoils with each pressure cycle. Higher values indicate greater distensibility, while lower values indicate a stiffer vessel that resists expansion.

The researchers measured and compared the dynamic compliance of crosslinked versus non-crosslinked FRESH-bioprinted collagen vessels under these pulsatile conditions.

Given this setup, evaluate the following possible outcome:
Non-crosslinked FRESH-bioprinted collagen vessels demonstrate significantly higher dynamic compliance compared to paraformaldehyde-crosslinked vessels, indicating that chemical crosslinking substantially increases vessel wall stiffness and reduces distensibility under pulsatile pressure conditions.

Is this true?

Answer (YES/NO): YES